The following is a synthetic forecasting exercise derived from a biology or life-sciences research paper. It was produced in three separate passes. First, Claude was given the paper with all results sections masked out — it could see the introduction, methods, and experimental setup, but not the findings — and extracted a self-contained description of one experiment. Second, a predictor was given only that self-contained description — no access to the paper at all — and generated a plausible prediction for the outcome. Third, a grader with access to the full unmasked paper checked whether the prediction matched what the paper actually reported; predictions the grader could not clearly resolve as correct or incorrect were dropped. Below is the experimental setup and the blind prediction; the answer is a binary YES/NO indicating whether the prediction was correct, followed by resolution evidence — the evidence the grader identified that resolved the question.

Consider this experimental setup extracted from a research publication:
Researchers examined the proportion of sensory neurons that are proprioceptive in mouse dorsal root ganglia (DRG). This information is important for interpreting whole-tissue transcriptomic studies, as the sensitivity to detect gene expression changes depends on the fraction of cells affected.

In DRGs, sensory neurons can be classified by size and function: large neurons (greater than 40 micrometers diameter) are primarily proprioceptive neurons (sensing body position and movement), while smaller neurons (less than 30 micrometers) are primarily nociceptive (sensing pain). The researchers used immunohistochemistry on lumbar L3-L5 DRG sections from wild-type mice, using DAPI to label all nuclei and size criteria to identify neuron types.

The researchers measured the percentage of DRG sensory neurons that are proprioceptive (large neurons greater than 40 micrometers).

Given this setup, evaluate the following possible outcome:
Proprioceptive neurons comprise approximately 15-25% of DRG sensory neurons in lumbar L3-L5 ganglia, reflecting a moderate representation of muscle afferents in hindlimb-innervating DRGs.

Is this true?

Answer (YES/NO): NO